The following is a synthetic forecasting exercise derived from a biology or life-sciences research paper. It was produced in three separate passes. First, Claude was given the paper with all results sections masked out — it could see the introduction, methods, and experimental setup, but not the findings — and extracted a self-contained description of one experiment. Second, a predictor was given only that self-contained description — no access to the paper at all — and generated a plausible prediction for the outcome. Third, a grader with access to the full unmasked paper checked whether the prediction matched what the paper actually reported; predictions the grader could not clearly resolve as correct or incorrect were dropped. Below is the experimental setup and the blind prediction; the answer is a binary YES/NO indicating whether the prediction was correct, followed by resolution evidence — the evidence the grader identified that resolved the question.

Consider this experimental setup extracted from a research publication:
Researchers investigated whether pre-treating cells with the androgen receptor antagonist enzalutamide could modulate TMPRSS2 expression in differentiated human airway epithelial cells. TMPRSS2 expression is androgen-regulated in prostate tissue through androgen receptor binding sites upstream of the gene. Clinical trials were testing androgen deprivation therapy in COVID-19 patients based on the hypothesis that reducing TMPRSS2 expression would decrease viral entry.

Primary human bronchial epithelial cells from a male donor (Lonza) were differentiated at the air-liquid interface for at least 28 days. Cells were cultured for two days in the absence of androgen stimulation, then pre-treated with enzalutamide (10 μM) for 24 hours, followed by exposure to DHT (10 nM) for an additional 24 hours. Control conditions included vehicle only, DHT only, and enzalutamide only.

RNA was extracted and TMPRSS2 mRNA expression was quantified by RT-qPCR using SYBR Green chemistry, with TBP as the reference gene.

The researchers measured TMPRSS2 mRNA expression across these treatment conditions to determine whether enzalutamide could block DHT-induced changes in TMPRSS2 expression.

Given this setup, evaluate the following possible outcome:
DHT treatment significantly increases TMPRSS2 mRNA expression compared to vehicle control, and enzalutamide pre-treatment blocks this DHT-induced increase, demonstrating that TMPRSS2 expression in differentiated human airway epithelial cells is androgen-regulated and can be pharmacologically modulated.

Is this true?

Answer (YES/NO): NO